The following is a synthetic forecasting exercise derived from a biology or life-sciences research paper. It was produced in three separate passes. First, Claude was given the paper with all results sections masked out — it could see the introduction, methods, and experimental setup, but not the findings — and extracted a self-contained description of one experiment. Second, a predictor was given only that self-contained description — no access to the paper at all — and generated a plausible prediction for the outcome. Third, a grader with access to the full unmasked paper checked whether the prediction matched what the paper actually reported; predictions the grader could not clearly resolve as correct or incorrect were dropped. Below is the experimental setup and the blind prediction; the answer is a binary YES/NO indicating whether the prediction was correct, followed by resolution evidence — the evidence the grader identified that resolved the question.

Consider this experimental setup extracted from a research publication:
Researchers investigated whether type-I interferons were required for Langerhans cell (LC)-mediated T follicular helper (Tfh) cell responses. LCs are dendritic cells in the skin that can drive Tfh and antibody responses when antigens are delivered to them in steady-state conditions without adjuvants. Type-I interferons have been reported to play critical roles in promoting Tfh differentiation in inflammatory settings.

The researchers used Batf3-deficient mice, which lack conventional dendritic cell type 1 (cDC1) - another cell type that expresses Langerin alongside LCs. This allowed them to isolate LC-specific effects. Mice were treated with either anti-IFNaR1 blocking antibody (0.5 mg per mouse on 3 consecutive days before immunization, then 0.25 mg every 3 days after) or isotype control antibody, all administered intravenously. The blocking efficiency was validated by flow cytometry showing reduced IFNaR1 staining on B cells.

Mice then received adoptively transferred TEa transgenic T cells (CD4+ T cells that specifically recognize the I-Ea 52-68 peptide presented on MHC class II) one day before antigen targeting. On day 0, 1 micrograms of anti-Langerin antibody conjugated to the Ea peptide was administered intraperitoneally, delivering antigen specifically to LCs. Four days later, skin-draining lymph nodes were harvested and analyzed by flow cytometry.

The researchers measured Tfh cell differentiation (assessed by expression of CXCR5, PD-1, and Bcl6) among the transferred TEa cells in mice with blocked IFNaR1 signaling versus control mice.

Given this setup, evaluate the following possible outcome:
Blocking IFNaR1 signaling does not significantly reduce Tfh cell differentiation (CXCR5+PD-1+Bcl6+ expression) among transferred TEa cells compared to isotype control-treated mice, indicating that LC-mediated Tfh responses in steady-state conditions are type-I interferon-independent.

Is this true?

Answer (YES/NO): YES